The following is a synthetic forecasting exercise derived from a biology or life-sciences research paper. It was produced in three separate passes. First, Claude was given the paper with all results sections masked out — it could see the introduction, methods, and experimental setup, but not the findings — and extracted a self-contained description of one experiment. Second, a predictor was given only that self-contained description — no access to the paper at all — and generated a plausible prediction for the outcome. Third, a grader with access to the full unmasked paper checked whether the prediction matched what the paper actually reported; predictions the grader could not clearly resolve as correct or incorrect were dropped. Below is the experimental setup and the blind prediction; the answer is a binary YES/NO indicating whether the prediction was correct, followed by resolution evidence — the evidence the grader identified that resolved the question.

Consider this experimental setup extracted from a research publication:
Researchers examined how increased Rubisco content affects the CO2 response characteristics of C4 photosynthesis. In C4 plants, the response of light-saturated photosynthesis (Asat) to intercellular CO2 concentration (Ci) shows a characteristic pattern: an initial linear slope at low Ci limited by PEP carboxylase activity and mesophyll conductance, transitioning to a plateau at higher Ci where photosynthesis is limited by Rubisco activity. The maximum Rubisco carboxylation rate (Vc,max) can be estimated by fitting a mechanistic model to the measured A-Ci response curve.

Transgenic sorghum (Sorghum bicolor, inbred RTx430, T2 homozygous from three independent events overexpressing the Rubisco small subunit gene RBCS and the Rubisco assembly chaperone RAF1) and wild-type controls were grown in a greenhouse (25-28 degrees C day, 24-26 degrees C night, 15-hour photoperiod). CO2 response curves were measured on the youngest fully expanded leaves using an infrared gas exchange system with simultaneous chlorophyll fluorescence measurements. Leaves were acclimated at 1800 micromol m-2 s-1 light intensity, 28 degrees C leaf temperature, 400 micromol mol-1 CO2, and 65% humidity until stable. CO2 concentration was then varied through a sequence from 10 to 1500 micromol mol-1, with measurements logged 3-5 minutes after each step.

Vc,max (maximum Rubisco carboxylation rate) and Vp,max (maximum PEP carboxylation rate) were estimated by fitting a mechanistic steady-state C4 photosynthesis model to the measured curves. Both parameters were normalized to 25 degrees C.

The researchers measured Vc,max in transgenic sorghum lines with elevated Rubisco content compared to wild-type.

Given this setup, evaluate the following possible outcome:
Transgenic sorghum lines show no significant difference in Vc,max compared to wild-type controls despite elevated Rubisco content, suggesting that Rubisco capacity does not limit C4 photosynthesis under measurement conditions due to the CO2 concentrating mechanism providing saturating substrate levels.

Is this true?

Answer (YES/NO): NO